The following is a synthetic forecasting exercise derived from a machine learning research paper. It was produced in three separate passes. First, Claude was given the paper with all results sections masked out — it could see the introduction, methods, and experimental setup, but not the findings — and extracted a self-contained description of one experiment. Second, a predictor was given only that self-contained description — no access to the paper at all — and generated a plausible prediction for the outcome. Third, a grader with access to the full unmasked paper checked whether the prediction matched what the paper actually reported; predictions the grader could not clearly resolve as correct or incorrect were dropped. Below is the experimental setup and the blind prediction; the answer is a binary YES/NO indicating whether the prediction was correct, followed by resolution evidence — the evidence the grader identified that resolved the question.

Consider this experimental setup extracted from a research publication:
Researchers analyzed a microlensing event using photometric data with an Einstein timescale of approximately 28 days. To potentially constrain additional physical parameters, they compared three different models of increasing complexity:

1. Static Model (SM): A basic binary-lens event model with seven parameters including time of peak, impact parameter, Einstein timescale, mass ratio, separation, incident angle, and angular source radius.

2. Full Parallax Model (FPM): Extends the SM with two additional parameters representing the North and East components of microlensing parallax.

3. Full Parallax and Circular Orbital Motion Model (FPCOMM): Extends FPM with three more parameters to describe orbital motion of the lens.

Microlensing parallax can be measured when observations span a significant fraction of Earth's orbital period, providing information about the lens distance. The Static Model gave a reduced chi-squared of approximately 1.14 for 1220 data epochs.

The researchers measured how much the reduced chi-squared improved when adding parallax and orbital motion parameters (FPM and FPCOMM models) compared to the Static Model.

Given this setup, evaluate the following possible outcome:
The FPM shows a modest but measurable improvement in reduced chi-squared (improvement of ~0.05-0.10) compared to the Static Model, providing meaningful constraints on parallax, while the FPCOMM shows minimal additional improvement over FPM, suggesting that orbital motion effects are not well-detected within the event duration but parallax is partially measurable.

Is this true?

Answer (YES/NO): NO